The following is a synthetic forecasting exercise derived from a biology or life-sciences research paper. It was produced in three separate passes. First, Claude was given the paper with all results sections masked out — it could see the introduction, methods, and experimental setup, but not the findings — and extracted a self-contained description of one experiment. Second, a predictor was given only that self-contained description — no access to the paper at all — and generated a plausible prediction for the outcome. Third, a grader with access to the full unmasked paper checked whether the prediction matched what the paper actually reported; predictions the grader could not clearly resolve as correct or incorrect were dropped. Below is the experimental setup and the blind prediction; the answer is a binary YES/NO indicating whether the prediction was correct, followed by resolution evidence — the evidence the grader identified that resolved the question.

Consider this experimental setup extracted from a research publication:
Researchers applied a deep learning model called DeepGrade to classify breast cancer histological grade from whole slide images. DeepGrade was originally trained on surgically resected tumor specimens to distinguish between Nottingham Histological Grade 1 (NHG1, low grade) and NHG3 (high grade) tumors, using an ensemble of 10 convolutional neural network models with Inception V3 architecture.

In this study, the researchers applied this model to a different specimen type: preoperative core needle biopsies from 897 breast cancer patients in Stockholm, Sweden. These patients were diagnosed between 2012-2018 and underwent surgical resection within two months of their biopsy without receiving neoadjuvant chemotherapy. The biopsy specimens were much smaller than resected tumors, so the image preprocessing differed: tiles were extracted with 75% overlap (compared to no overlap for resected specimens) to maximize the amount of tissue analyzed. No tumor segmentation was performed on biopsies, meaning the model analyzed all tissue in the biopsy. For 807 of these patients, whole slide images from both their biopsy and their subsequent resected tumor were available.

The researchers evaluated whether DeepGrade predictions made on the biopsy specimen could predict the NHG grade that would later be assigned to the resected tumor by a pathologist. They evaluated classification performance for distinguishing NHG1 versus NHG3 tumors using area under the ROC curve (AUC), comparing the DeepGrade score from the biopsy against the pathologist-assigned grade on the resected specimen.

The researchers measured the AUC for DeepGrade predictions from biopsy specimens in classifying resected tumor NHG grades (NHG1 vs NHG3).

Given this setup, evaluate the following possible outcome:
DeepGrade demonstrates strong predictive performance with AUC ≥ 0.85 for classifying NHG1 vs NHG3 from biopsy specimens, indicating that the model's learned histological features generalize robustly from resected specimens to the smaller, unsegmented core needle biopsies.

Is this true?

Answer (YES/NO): YES